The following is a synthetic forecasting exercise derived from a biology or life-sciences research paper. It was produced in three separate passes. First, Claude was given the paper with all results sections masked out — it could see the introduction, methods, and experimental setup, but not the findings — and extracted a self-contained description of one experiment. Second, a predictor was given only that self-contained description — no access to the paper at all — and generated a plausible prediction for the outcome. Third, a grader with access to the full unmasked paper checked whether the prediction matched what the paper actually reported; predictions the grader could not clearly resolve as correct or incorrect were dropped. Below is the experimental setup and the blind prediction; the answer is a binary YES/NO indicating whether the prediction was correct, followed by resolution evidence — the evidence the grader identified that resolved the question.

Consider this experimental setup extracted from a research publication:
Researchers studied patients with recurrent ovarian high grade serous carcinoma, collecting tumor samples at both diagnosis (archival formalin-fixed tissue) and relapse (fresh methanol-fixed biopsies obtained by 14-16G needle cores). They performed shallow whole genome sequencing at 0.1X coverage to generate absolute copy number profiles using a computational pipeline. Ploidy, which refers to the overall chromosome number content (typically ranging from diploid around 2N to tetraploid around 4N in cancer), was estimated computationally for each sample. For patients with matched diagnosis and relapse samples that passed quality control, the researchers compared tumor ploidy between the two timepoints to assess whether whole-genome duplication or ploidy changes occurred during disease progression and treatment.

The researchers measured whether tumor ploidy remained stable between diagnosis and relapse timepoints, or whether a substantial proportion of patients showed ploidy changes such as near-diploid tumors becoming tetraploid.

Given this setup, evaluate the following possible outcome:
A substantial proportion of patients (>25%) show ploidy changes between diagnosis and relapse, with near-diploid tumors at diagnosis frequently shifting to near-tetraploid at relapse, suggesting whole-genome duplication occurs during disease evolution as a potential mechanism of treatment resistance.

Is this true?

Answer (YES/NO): NO